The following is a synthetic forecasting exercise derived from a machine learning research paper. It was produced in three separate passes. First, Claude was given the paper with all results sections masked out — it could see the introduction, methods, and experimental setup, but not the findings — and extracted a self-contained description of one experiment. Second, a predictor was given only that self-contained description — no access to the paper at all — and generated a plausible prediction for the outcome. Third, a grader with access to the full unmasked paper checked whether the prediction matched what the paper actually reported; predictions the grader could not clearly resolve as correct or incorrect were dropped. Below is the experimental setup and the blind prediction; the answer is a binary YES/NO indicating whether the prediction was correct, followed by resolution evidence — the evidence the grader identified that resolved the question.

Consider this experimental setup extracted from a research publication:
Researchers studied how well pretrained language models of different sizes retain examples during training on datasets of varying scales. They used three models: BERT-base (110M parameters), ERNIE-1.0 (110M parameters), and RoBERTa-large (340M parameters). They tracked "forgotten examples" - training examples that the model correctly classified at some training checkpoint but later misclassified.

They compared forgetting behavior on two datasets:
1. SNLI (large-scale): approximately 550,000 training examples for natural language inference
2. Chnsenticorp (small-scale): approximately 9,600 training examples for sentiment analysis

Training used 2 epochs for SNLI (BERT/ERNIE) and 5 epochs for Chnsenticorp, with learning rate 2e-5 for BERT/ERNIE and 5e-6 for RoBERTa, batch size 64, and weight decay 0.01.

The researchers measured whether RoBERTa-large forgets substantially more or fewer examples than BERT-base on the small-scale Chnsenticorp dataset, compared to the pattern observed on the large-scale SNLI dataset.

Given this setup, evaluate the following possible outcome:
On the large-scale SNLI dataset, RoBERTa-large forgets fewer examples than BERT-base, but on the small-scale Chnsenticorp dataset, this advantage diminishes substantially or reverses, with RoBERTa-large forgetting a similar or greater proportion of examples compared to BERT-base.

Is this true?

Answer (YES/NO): YES